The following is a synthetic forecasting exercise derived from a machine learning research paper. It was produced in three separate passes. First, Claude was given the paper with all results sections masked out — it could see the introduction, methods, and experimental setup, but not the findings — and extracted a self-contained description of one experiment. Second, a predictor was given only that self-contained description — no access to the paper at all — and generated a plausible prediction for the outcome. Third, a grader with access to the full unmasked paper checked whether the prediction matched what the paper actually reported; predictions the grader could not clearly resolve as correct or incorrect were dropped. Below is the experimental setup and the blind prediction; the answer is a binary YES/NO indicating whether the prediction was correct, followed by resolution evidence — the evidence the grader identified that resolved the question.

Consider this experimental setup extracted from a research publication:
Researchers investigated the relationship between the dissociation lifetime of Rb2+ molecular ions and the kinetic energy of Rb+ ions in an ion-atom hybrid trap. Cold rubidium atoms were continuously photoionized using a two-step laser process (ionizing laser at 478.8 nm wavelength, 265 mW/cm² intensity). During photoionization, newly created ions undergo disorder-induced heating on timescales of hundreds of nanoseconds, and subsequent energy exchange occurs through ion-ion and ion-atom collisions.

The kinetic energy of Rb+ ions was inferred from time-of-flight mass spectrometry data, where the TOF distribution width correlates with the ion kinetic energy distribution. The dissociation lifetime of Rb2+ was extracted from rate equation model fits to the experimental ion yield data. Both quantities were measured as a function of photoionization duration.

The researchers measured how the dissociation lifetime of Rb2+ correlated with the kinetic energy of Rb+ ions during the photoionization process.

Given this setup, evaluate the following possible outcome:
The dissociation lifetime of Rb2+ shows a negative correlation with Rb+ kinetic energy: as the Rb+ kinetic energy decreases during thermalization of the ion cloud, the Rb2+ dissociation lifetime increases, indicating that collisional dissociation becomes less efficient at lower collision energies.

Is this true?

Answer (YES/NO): YES